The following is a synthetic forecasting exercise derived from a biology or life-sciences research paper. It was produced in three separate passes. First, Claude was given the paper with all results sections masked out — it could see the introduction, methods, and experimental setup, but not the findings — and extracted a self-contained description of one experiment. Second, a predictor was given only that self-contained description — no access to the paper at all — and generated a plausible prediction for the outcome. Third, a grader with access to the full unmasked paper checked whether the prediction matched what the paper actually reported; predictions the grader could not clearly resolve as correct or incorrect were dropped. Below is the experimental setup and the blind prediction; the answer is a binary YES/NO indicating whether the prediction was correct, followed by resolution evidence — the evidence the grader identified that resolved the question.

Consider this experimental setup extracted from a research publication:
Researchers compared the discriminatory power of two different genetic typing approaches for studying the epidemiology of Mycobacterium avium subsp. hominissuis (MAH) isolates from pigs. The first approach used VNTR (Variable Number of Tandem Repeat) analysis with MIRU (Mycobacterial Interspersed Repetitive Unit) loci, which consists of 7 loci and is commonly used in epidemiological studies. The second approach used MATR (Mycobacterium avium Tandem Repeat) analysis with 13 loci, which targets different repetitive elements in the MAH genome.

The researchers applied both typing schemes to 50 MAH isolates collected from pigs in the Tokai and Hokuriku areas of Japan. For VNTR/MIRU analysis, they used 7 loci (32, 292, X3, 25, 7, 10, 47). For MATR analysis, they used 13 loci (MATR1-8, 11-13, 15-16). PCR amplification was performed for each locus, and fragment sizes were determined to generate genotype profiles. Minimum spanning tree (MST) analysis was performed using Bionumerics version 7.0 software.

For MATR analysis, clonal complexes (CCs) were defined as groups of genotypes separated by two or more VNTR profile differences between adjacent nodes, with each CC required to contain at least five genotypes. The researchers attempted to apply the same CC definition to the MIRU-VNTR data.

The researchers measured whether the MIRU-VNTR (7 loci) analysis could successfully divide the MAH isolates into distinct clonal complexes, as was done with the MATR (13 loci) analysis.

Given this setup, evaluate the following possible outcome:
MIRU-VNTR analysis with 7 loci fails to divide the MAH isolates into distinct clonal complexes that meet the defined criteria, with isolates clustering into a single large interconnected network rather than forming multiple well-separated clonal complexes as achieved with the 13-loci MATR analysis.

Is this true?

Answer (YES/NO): YES